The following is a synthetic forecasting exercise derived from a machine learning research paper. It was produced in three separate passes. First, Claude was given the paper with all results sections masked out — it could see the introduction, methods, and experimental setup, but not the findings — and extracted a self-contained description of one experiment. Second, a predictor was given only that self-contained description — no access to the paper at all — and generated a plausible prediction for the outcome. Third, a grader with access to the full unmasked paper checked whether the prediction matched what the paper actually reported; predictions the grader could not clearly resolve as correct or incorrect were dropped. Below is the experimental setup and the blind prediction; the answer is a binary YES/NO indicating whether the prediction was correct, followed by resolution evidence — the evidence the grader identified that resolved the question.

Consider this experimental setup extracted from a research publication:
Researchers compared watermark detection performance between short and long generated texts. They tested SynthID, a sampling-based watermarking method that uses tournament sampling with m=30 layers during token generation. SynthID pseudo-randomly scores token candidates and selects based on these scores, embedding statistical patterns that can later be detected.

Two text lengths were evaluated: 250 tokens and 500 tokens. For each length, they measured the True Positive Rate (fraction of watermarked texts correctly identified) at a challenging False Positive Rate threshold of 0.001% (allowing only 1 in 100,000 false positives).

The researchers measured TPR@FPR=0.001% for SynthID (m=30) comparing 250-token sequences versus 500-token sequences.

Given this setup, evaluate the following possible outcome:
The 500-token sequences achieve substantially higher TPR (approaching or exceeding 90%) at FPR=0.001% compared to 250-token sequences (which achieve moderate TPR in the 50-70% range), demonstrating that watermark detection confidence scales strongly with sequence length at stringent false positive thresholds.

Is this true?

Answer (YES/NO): NO